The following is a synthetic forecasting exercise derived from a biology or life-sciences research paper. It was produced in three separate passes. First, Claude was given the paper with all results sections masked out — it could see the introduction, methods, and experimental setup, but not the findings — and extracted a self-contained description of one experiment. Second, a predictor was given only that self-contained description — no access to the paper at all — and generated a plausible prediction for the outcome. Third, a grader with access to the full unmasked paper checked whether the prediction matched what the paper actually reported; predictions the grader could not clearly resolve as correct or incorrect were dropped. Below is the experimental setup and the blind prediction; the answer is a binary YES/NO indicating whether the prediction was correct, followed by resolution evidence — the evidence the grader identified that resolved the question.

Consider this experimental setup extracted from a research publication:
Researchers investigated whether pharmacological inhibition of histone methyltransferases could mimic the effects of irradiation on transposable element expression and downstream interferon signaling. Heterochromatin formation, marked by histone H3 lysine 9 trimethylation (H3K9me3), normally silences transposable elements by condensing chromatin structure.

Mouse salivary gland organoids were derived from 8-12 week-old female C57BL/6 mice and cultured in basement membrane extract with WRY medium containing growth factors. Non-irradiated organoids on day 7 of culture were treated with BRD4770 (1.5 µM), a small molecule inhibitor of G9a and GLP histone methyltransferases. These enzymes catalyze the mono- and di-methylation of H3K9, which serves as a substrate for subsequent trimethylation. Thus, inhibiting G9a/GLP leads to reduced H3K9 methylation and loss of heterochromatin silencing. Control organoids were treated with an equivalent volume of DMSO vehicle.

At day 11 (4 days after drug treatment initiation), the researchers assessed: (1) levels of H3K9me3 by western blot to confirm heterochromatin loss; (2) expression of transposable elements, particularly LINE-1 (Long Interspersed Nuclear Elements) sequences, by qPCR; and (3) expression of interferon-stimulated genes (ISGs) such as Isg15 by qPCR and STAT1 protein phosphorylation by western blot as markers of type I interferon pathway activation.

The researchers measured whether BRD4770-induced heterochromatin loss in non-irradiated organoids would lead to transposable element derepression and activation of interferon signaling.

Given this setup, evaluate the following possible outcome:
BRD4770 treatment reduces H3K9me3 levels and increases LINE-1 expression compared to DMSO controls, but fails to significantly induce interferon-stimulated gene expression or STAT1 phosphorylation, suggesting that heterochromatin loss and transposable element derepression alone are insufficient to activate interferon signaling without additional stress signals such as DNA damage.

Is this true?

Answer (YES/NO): NO